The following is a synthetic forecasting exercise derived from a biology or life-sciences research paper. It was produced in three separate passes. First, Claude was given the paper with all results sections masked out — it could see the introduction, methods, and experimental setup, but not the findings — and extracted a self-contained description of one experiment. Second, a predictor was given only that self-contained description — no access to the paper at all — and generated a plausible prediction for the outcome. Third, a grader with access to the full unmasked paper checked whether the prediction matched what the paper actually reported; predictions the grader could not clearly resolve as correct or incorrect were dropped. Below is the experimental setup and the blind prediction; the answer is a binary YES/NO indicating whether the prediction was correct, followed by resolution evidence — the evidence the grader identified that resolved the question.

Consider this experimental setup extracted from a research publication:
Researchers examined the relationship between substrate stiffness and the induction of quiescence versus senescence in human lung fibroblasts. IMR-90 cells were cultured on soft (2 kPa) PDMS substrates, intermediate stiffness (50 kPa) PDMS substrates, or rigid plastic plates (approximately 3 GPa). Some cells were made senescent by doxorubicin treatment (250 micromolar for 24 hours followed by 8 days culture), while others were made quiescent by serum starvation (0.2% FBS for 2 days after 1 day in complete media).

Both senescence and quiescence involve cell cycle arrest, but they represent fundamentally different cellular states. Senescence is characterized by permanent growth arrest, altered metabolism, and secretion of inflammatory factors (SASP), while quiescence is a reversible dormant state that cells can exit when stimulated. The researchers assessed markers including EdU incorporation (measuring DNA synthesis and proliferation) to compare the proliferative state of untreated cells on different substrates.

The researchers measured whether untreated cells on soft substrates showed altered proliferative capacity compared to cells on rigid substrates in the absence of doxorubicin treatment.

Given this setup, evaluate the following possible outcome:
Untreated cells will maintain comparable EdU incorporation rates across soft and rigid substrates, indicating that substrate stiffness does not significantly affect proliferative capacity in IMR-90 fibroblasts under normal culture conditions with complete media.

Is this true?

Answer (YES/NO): YES